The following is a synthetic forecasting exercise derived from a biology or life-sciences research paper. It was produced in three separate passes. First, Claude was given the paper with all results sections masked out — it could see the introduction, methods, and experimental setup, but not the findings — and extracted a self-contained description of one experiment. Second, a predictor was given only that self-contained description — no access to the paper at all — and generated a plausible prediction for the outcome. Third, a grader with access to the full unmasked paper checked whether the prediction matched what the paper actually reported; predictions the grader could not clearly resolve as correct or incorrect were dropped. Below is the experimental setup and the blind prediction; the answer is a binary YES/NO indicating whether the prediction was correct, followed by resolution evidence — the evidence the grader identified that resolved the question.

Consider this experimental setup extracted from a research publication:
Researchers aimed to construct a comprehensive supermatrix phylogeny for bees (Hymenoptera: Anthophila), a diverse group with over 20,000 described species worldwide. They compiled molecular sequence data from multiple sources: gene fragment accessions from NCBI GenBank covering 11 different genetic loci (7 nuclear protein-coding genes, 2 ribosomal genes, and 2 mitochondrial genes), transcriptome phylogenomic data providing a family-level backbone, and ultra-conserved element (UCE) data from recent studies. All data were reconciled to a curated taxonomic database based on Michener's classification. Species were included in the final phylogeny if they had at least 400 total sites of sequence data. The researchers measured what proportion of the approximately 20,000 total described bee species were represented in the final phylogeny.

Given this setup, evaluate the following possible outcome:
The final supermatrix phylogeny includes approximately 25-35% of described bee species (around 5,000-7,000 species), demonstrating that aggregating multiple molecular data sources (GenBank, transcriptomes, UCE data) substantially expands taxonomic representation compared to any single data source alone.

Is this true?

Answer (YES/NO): NO